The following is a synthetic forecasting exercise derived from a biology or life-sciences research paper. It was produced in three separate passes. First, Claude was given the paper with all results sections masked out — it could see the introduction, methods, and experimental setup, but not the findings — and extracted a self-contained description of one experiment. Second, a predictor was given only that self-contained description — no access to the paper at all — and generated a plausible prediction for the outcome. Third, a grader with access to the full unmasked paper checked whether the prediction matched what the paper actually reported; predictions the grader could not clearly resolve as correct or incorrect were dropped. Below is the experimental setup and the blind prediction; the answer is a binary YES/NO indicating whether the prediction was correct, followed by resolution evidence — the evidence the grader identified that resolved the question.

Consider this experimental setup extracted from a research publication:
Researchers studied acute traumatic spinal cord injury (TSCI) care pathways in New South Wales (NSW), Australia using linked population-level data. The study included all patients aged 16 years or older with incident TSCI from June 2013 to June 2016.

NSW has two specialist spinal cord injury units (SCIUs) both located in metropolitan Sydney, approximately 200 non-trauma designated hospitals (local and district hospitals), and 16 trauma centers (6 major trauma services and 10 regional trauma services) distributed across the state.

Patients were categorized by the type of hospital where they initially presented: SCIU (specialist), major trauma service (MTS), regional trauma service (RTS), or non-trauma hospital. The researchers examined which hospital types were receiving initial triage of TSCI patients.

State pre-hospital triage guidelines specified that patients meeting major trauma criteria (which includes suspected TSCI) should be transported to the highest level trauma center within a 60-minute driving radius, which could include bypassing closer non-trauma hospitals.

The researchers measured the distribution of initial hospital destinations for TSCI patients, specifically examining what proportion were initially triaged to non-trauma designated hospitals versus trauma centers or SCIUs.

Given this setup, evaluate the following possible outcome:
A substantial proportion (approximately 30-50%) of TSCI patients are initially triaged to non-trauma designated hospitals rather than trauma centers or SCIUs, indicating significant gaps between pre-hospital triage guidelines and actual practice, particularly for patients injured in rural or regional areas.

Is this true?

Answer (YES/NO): NO